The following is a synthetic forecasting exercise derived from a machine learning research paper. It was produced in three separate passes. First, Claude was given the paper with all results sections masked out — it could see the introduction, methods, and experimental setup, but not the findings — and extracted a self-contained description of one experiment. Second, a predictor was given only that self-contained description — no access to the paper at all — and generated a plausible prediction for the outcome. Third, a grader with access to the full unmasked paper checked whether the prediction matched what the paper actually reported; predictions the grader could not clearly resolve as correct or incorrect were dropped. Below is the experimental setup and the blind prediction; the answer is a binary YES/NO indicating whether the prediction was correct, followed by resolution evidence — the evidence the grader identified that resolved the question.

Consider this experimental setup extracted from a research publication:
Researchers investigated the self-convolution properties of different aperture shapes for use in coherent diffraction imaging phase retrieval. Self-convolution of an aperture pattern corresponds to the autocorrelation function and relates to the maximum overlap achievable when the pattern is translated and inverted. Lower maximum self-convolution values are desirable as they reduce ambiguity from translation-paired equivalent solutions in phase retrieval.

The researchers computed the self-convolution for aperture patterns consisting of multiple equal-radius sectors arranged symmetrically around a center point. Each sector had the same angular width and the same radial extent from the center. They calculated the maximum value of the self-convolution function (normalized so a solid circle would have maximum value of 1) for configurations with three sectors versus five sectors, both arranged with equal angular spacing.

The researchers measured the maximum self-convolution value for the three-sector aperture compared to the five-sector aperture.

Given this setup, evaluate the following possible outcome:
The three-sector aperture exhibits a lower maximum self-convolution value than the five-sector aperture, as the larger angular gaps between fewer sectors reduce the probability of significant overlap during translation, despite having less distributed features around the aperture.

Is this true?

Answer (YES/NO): NO